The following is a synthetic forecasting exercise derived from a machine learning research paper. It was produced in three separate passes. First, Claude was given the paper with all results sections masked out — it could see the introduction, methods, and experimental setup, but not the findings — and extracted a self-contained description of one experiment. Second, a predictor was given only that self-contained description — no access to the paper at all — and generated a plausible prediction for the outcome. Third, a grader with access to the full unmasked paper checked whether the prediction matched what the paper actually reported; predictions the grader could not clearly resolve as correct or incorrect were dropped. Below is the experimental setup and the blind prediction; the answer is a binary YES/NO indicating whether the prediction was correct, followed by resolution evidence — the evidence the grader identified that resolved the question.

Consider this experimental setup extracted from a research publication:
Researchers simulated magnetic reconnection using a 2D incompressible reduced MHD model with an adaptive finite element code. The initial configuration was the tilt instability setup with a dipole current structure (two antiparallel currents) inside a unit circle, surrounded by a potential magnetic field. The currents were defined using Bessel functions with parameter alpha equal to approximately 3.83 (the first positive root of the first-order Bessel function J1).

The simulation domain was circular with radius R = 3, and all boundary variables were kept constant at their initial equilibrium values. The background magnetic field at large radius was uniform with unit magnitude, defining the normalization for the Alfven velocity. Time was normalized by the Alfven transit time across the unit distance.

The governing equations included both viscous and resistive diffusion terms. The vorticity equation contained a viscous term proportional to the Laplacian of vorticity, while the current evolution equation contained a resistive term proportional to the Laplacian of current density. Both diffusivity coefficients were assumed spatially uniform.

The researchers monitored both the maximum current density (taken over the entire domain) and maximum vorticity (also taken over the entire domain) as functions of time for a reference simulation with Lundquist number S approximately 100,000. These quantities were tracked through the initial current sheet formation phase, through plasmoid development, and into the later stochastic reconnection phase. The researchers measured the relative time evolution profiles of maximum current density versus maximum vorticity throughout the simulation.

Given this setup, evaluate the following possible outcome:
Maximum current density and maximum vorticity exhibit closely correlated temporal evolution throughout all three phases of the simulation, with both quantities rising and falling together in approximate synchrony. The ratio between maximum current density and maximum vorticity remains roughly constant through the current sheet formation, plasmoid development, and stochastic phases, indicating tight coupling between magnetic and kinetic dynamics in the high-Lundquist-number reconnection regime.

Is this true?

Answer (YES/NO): NO